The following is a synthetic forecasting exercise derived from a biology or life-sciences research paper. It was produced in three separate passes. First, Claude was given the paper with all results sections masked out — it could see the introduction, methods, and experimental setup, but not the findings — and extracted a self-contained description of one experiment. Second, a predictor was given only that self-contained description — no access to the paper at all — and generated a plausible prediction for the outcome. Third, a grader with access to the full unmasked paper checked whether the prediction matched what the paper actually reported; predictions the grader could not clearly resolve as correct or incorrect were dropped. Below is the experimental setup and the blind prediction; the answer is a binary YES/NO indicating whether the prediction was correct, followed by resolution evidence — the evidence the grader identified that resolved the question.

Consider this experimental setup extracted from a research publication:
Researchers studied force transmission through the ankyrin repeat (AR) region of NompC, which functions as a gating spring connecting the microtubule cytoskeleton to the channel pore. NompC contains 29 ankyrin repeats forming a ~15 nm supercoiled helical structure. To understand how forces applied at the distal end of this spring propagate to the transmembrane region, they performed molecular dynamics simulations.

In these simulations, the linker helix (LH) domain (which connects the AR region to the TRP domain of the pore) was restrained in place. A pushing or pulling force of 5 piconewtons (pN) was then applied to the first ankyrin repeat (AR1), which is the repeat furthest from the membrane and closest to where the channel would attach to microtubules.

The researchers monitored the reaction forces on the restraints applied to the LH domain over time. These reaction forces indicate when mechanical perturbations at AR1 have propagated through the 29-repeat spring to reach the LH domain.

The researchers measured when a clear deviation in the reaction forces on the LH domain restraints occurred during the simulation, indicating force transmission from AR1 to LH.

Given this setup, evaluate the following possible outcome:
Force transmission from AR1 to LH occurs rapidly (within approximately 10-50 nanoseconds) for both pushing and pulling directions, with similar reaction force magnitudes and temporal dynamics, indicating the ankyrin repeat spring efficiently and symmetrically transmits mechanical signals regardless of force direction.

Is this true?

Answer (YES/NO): NO